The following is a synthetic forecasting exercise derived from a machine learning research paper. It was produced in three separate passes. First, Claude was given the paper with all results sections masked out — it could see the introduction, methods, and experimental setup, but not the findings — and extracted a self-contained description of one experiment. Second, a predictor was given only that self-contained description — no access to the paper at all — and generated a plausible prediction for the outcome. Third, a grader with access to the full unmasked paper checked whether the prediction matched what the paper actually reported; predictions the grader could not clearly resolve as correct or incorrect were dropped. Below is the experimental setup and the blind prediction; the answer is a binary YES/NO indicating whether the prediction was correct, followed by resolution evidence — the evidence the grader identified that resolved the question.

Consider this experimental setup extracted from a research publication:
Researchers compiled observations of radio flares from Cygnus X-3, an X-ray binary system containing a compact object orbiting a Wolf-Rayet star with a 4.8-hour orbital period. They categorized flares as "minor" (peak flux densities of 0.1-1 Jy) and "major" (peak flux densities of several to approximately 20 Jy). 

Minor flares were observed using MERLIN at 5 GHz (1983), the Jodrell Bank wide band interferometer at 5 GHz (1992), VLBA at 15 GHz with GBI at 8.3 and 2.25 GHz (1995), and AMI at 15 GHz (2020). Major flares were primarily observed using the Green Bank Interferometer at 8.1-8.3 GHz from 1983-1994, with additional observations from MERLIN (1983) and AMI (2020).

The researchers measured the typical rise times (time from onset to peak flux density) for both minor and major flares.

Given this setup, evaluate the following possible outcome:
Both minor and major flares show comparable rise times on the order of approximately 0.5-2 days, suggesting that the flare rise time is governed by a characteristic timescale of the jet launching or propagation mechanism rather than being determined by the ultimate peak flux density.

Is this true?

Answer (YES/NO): NO